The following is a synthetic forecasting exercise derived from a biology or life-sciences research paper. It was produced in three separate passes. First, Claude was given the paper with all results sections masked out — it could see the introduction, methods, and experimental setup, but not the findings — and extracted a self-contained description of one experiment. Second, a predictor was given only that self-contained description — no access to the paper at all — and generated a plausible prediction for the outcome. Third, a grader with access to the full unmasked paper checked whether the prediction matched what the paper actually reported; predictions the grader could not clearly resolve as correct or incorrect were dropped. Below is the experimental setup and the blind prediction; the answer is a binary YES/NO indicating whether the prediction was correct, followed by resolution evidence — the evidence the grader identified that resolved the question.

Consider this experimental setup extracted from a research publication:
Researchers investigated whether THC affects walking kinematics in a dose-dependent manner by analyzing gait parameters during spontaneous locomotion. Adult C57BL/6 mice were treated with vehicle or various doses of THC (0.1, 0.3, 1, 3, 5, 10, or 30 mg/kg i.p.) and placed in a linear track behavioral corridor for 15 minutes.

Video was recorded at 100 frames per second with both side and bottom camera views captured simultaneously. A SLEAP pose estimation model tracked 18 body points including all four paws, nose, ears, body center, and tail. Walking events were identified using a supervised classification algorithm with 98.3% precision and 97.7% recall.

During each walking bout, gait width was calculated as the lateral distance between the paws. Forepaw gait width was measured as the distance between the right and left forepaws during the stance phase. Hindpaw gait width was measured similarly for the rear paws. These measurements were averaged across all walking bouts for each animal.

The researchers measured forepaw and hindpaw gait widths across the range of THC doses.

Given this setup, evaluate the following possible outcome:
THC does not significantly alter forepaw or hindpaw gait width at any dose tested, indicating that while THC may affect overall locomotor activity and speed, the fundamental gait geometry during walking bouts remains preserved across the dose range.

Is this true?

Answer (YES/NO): NO